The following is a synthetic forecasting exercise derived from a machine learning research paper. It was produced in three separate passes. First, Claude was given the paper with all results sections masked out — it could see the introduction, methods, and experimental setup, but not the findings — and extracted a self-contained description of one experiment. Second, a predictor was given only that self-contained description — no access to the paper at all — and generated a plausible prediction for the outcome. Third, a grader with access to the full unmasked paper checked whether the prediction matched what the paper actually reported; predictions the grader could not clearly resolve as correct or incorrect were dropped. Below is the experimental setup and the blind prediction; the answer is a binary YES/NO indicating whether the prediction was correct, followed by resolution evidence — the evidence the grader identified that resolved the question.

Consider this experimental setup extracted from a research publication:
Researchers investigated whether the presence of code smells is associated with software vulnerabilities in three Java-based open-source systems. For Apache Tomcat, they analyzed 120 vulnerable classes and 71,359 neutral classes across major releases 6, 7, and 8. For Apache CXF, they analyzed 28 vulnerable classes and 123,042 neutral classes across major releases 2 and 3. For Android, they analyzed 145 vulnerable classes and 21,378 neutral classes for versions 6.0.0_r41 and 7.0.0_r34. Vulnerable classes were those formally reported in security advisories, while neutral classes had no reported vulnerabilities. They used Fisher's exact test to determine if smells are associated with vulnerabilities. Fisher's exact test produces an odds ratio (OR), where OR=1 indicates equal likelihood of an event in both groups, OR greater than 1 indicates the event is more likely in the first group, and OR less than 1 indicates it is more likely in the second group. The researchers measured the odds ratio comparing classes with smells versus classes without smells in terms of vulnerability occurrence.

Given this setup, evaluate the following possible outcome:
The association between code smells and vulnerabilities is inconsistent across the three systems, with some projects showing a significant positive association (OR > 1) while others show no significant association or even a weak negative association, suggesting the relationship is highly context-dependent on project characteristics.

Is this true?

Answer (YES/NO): NO